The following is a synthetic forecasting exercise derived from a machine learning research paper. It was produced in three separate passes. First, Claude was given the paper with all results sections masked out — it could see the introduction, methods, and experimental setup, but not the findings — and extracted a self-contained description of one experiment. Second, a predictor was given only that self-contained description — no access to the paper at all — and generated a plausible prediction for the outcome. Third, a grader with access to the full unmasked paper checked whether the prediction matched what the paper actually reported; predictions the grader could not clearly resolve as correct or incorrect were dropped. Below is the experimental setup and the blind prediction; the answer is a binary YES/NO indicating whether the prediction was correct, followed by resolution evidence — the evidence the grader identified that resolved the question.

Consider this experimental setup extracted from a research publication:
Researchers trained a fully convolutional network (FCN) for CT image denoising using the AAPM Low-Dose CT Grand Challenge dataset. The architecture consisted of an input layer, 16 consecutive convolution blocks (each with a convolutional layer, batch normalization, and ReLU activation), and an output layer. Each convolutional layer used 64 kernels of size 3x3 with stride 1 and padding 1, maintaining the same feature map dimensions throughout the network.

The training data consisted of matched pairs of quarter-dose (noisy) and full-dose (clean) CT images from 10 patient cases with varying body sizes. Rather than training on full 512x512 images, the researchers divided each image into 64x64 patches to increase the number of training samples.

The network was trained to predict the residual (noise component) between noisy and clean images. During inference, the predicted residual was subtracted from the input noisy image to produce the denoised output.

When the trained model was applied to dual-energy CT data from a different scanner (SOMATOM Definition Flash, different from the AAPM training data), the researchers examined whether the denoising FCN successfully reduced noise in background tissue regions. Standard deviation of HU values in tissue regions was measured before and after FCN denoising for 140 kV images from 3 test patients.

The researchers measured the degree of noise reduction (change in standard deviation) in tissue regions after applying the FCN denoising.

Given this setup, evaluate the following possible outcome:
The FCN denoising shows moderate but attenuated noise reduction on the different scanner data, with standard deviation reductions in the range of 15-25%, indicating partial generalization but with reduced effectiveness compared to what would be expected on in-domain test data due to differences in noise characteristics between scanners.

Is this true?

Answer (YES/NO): NO